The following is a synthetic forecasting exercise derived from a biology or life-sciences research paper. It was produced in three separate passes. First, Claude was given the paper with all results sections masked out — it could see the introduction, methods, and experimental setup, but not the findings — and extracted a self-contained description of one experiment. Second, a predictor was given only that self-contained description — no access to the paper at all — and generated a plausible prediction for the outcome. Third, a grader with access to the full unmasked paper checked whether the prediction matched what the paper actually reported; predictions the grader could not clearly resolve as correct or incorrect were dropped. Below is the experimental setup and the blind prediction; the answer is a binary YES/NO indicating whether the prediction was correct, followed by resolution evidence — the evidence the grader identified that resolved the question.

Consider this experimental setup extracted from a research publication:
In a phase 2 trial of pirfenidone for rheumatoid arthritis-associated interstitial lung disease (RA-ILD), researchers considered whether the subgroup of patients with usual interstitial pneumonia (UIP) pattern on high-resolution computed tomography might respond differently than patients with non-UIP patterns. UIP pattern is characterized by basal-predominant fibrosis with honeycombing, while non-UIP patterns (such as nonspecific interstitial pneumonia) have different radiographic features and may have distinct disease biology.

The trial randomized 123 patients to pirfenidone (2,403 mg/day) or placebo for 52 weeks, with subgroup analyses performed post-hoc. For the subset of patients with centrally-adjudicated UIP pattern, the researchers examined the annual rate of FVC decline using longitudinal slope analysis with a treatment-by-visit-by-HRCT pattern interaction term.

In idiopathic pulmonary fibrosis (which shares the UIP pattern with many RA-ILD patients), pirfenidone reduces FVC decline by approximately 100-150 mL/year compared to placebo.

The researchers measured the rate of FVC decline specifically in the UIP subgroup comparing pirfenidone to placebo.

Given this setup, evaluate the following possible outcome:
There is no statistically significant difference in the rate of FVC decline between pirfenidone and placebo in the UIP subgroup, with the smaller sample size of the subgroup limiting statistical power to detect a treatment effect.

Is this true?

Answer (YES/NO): NO